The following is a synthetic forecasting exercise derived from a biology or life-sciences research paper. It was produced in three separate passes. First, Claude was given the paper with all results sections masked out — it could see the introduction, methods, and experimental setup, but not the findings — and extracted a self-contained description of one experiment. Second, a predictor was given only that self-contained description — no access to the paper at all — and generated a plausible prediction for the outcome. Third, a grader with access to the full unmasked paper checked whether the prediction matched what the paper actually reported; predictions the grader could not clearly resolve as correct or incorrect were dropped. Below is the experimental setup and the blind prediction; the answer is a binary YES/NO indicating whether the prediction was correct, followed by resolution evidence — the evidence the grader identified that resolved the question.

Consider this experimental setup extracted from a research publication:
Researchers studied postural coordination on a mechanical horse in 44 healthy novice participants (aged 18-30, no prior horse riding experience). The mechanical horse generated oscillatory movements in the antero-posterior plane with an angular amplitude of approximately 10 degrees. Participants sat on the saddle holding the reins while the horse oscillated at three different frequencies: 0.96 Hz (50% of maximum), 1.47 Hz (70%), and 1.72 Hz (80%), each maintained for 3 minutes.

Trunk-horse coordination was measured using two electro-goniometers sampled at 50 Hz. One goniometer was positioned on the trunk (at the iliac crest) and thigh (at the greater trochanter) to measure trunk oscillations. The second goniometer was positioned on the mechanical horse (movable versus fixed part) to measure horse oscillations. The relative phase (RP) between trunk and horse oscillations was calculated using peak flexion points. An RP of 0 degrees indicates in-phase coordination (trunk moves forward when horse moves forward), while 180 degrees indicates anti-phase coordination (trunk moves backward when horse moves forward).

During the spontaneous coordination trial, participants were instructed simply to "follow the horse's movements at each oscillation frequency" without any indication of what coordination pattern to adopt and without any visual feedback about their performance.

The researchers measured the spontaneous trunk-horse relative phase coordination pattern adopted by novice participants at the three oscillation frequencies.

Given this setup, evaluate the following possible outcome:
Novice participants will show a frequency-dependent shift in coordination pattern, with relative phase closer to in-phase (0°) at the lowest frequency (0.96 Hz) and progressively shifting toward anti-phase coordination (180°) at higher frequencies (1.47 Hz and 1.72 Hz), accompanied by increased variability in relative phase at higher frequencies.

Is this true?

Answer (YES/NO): NO